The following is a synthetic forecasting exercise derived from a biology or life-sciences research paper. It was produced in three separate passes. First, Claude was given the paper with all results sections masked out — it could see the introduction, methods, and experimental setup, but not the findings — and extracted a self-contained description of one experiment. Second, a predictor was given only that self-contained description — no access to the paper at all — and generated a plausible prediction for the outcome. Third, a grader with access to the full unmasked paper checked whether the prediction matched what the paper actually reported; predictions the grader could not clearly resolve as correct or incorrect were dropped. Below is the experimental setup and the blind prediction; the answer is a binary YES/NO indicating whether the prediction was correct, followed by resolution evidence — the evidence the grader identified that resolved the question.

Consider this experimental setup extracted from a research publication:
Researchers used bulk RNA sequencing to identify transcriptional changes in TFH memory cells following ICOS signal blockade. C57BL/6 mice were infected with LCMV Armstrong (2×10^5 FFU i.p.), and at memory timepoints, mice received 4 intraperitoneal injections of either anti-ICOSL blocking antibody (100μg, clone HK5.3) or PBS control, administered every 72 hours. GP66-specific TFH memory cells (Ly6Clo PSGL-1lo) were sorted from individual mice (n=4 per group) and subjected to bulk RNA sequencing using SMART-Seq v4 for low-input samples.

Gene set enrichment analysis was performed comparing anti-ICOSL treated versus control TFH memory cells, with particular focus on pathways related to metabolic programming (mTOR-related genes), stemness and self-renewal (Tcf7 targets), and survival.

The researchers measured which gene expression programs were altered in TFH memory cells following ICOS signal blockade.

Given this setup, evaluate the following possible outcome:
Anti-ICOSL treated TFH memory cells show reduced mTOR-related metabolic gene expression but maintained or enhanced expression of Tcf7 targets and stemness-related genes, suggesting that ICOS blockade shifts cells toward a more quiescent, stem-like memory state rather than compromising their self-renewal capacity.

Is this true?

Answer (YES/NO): NO